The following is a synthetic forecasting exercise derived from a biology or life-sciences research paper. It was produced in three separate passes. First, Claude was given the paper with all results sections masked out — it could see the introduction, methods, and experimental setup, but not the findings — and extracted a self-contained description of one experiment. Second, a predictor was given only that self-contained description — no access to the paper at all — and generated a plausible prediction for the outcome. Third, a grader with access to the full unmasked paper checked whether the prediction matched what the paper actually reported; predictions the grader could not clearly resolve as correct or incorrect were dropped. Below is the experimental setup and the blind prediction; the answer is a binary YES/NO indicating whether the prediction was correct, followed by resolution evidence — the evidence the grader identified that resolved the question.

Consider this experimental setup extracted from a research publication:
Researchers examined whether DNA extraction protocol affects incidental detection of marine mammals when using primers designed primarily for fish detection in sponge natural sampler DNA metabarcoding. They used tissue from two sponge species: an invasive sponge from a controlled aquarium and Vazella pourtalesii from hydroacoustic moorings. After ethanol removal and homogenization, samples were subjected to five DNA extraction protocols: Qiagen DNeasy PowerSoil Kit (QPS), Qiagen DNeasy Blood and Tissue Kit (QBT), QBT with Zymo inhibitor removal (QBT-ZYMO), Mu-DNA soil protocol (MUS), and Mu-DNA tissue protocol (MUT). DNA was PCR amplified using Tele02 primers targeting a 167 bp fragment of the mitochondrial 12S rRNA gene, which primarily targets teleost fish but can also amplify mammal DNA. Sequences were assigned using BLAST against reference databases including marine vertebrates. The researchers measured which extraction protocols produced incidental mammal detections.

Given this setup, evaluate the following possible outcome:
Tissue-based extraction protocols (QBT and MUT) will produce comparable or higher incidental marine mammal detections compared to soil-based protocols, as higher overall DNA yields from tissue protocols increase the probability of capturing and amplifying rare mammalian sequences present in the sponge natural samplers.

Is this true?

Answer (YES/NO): NO